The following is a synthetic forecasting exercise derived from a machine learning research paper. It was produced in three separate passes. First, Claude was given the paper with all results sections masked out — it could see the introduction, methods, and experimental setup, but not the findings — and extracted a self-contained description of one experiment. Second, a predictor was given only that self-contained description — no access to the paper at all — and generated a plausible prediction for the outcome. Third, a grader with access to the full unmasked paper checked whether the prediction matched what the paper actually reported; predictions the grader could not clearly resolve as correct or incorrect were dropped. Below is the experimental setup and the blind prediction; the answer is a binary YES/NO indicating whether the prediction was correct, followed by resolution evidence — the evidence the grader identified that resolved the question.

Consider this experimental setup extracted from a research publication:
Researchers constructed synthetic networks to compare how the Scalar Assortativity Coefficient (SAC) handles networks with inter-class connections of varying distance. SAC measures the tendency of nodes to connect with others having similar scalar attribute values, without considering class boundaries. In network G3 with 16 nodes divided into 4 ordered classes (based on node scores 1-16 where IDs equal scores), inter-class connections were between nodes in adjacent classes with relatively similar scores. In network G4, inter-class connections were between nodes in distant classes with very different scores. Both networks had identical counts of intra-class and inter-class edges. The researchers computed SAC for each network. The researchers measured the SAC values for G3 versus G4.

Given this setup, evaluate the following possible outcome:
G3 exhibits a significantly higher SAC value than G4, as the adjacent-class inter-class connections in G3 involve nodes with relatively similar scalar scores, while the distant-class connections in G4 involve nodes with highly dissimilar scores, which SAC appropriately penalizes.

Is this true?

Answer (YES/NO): YES